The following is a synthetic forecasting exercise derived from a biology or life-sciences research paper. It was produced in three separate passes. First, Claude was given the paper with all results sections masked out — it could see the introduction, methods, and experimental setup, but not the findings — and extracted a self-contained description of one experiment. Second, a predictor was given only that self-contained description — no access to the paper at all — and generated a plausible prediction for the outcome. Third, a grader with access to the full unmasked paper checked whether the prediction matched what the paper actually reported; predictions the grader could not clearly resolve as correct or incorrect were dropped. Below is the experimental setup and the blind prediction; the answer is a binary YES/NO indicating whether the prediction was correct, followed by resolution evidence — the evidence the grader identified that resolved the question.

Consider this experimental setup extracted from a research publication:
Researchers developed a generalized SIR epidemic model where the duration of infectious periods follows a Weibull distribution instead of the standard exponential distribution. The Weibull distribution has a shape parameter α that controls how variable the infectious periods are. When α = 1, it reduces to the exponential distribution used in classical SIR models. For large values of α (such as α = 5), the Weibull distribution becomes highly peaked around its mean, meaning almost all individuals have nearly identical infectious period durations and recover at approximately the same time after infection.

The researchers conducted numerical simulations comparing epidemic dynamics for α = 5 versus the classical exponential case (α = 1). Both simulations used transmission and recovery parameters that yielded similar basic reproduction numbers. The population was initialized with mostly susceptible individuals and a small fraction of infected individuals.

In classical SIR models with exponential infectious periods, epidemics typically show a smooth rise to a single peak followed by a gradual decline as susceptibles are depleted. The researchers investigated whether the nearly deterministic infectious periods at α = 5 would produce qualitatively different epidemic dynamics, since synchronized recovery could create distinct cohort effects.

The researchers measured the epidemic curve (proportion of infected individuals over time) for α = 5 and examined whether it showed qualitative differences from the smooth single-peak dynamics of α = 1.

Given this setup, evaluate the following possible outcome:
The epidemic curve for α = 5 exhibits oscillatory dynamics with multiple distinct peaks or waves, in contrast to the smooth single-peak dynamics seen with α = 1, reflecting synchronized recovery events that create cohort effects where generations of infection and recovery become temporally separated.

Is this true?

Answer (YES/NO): NO